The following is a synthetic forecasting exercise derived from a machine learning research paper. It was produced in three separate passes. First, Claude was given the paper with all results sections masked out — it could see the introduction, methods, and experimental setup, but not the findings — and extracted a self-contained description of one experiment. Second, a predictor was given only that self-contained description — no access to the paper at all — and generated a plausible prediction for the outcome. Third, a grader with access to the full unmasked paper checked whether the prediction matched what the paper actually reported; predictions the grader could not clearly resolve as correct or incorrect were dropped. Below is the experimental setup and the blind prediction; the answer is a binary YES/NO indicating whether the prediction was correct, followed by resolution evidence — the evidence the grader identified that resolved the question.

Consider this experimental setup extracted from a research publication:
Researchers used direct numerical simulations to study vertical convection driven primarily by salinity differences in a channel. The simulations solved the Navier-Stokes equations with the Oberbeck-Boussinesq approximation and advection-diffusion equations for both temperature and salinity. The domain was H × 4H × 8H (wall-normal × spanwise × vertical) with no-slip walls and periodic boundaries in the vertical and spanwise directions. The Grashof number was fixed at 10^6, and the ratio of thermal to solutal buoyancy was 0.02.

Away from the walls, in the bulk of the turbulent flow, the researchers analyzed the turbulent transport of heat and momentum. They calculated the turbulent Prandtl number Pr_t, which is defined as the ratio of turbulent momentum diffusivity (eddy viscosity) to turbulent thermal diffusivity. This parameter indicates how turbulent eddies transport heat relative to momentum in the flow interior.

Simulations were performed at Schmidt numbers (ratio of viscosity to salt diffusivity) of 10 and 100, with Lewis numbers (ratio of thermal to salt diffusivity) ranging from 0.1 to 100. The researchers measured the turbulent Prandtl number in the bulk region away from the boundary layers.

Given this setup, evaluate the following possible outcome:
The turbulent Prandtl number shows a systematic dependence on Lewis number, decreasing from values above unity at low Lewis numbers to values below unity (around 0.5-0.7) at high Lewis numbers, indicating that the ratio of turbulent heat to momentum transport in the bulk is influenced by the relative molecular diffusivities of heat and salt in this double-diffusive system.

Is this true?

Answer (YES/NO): NO